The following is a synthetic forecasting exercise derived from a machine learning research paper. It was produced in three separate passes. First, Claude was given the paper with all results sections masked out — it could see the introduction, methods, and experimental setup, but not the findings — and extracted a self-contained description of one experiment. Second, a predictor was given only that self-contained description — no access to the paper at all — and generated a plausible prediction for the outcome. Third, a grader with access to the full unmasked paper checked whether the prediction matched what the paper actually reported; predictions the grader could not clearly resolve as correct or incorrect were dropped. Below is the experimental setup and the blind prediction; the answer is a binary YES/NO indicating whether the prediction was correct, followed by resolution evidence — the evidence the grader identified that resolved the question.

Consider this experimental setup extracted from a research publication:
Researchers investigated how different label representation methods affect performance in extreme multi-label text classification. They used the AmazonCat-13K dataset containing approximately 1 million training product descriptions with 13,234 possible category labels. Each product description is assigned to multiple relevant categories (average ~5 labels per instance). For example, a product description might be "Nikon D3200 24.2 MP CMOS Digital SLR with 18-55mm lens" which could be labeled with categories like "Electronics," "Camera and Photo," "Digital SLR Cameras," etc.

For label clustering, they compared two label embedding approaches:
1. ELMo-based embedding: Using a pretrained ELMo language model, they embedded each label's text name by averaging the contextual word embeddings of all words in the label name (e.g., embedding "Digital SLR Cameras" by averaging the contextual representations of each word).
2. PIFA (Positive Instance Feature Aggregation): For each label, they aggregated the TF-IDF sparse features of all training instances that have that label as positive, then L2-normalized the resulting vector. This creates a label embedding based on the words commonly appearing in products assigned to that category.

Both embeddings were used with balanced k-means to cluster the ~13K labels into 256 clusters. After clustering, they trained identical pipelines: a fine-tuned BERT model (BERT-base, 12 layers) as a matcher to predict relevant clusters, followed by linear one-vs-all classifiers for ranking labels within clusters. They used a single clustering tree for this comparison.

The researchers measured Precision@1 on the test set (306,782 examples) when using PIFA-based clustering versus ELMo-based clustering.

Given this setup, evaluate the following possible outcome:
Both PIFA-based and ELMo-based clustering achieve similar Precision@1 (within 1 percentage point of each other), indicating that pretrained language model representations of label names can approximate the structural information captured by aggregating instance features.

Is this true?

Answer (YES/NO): YES